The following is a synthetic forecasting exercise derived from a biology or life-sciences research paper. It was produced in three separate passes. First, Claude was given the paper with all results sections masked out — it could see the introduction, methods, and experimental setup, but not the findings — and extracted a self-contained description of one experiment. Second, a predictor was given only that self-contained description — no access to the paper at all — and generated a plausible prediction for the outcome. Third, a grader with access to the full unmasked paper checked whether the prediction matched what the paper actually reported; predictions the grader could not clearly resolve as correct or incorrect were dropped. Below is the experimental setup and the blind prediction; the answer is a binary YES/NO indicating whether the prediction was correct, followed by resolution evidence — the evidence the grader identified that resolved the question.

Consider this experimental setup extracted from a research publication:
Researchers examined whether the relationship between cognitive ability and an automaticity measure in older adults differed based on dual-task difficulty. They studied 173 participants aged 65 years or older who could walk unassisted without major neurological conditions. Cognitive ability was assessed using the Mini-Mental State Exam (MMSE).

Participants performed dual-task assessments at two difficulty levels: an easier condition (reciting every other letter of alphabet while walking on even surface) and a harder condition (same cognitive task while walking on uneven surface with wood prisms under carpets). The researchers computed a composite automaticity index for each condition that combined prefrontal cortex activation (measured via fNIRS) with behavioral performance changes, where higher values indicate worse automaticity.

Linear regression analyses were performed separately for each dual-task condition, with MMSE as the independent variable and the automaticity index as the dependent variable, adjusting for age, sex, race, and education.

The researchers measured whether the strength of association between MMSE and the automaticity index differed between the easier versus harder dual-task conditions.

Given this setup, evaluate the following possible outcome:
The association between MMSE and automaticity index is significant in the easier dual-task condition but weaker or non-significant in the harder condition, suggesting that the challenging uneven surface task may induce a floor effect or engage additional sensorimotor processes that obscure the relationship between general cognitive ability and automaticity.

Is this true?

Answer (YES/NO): YES